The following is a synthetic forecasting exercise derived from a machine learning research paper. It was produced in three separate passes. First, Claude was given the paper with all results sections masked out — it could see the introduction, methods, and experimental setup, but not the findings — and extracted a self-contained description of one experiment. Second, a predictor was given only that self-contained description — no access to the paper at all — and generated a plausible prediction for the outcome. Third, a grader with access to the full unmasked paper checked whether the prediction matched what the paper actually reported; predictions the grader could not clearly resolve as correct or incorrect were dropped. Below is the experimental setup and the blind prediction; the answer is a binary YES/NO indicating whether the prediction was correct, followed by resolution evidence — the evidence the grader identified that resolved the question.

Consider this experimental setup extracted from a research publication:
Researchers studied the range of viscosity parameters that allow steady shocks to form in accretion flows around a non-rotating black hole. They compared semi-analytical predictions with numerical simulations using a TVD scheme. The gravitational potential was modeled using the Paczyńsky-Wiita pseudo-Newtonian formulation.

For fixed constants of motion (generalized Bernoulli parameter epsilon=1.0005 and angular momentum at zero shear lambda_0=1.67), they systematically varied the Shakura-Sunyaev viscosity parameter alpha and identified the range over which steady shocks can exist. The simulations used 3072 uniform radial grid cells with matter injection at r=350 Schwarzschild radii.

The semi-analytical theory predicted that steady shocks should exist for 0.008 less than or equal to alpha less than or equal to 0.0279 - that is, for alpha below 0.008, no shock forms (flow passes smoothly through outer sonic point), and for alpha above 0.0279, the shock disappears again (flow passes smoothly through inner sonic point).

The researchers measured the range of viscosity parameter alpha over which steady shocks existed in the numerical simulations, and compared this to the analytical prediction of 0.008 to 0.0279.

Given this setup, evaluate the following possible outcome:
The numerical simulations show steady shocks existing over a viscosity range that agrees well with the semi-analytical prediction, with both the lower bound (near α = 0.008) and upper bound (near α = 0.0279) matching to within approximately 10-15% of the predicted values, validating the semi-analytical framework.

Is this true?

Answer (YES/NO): YES